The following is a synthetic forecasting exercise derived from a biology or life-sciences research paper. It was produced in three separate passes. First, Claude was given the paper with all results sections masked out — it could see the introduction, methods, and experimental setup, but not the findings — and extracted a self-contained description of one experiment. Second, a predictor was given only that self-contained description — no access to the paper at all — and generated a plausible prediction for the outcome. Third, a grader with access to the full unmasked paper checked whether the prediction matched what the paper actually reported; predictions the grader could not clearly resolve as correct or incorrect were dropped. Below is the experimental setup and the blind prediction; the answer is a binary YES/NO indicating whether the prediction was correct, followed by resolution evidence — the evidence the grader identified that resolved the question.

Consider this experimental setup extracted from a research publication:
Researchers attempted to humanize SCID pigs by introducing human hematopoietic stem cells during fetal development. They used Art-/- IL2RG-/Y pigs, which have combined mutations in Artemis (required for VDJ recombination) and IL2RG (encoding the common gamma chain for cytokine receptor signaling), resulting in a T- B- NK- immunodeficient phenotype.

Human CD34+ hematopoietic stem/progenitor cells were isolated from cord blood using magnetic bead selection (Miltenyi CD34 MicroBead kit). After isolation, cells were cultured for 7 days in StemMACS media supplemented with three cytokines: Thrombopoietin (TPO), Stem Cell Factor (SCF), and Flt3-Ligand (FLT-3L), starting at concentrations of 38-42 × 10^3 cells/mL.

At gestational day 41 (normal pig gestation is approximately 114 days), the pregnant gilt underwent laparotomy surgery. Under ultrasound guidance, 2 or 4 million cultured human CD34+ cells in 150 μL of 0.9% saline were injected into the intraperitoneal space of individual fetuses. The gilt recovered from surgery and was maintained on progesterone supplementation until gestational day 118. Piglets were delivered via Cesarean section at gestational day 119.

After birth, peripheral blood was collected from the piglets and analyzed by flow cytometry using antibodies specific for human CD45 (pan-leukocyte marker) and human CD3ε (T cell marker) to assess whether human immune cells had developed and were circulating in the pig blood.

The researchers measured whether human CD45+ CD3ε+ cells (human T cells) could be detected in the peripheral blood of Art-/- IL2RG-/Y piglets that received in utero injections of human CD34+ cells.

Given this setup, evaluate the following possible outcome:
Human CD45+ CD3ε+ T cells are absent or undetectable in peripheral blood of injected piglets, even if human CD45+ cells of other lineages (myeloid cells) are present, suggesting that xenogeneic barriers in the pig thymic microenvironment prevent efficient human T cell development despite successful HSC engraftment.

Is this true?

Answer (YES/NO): NO